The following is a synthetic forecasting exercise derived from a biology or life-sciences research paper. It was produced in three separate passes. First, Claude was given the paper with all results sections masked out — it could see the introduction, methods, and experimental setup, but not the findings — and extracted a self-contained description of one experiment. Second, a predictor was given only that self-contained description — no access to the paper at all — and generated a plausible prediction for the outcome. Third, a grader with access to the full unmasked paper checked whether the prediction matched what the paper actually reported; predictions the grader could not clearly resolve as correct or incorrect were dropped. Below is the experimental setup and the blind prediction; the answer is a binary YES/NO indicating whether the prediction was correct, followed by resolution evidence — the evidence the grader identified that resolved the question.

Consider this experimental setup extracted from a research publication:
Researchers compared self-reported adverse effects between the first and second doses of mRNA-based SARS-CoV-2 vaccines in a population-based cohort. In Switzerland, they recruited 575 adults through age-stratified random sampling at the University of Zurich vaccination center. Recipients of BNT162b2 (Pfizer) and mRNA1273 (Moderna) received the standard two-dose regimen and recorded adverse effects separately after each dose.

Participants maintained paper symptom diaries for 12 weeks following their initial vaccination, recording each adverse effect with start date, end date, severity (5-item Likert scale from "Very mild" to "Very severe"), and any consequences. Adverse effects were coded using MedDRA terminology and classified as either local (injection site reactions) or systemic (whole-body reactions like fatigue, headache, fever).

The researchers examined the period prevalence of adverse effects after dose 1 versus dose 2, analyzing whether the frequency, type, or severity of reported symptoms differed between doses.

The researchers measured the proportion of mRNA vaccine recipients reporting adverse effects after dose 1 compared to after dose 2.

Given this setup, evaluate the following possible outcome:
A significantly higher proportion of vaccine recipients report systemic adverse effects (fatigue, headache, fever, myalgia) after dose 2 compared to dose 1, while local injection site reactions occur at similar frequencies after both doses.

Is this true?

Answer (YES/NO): NO